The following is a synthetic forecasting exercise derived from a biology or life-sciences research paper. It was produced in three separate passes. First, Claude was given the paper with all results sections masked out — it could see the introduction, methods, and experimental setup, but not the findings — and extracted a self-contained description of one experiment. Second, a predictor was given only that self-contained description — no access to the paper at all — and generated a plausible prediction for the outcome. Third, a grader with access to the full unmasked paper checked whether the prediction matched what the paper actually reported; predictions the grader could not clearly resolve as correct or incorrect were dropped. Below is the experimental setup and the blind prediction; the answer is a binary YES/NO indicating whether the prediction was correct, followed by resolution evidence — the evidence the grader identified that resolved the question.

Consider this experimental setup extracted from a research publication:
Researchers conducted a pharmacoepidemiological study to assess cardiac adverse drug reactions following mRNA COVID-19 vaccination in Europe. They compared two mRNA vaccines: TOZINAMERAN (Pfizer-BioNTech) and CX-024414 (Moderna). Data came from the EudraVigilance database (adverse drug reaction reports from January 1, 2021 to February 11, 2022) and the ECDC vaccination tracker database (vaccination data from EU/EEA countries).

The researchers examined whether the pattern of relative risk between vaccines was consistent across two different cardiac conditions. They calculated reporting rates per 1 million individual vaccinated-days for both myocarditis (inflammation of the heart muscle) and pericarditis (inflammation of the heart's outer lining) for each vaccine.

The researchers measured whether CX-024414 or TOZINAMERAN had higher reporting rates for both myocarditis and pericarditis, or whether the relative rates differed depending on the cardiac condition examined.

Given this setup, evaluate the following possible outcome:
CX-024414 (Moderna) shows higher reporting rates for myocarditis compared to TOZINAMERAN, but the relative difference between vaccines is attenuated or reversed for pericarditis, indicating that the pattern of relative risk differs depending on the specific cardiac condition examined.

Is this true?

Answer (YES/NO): NO